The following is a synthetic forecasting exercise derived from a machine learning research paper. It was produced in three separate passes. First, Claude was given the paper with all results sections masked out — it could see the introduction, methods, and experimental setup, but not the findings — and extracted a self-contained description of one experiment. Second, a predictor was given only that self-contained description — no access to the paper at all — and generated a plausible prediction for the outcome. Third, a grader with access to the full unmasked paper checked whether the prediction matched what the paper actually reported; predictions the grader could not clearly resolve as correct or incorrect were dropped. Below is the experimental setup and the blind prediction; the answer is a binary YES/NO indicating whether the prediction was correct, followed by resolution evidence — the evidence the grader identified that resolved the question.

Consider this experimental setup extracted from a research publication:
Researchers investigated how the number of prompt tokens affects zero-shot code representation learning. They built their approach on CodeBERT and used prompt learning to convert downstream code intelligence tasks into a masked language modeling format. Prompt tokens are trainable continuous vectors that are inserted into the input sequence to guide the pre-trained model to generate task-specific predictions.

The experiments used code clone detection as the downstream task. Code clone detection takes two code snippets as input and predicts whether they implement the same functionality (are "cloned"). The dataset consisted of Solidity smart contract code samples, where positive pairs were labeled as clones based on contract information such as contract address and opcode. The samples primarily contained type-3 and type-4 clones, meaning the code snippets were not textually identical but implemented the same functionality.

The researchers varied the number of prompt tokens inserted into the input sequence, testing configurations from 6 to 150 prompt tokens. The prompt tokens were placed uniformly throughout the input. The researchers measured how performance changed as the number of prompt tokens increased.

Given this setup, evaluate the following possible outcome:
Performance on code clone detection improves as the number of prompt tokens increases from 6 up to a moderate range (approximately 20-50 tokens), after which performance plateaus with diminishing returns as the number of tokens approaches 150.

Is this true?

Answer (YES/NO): NO